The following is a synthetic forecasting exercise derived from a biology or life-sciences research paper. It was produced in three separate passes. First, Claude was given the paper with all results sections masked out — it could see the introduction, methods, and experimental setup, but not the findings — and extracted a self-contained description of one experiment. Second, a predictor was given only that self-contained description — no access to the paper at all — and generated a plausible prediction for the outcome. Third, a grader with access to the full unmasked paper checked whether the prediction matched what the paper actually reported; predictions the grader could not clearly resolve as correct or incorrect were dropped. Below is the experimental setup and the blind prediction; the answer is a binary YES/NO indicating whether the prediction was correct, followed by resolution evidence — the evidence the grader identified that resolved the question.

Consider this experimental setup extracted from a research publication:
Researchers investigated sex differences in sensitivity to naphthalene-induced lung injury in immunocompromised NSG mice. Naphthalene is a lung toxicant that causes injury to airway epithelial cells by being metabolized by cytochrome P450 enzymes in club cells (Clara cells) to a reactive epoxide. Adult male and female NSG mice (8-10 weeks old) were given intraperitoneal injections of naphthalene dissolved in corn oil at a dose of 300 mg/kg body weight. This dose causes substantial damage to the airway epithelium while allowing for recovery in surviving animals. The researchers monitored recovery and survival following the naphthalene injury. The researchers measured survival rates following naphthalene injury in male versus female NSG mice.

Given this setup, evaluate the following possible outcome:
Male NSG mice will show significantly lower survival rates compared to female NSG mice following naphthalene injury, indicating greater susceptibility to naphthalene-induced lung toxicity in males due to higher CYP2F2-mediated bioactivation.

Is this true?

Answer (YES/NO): NO